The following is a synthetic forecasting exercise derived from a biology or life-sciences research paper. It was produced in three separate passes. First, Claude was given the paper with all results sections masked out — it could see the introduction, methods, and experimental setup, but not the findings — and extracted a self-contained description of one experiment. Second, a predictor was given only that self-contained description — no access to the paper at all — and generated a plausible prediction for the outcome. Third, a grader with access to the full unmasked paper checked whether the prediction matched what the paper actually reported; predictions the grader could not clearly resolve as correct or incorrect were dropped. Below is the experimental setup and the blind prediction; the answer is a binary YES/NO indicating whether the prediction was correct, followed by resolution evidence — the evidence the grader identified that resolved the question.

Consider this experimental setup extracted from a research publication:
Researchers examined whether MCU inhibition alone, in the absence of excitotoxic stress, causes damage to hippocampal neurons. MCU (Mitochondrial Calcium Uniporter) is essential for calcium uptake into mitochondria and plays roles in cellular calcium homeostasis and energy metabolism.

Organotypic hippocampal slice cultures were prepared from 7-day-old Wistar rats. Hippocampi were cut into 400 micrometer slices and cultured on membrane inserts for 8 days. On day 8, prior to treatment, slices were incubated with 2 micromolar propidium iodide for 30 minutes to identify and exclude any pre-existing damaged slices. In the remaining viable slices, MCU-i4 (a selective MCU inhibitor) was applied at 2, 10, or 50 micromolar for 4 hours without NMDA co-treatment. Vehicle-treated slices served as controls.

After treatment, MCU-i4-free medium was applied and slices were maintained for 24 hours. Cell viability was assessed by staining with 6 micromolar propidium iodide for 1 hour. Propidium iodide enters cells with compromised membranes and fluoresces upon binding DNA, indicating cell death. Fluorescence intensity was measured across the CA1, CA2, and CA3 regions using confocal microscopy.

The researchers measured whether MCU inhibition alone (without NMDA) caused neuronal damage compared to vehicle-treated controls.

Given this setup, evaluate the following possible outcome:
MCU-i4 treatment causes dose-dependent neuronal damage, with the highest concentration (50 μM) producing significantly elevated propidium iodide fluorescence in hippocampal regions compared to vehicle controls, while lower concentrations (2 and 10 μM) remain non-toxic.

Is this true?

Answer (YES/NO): NO